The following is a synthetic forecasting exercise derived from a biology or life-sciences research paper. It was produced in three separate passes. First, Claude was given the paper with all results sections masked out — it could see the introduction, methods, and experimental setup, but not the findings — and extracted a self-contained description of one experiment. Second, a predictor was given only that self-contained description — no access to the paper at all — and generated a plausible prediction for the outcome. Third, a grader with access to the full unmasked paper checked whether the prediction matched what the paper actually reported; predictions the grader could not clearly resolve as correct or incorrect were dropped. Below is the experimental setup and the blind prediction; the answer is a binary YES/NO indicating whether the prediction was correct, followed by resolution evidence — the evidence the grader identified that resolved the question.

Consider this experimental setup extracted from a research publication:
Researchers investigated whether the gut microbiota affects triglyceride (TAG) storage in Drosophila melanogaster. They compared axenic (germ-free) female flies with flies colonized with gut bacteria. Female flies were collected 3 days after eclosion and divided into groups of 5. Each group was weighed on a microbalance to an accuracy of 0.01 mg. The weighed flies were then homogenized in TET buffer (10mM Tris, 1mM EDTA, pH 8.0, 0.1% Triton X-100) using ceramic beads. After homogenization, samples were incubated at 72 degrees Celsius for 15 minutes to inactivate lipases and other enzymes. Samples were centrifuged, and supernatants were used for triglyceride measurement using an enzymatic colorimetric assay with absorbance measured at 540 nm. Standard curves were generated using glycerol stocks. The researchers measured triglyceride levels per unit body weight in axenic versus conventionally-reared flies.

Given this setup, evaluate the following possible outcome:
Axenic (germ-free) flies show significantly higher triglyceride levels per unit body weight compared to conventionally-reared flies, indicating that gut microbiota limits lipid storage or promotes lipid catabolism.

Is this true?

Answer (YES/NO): YES